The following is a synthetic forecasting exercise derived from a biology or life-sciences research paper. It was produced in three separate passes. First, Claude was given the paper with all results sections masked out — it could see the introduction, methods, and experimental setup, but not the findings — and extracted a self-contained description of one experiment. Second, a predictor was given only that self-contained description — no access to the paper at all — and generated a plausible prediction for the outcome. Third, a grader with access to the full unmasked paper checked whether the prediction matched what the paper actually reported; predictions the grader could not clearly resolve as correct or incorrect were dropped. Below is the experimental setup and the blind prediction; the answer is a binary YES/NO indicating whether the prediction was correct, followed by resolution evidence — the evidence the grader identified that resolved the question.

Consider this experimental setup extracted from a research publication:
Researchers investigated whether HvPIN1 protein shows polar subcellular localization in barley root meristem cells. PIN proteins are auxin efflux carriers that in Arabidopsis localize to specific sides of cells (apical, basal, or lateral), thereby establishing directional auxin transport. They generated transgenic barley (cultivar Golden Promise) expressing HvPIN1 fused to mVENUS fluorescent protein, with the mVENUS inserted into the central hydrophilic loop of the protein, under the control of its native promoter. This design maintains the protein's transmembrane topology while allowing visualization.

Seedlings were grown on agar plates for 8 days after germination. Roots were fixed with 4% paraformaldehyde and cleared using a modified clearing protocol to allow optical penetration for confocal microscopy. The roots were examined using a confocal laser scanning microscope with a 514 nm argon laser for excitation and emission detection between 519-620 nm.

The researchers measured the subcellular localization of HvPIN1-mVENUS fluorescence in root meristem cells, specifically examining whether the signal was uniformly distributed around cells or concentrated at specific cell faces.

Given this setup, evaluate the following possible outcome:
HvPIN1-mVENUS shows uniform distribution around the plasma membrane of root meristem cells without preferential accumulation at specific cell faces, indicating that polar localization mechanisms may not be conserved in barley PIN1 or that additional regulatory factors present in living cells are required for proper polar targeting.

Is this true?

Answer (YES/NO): NO